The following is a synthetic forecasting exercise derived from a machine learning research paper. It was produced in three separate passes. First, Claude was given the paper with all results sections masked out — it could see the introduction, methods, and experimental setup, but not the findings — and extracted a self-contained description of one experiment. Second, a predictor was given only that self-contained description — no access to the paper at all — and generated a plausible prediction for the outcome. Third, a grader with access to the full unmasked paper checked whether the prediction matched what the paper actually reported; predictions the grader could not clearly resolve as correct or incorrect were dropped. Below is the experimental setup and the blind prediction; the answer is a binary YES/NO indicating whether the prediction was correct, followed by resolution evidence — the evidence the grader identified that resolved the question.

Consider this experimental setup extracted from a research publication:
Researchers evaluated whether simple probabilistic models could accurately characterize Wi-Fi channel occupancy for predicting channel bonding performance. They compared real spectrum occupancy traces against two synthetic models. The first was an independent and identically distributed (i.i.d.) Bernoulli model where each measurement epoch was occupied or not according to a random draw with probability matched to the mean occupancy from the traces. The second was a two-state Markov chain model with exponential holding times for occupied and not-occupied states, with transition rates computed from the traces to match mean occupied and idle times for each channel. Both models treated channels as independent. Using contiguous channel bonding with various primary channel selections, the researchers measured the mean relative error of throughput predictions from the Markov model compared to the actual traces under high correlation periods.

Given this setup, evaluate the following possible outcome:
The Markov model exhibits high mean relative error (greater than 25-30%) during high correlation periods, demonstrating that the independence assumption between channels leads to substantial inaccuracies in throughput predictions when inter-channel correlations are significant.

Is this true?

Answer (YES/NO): YES